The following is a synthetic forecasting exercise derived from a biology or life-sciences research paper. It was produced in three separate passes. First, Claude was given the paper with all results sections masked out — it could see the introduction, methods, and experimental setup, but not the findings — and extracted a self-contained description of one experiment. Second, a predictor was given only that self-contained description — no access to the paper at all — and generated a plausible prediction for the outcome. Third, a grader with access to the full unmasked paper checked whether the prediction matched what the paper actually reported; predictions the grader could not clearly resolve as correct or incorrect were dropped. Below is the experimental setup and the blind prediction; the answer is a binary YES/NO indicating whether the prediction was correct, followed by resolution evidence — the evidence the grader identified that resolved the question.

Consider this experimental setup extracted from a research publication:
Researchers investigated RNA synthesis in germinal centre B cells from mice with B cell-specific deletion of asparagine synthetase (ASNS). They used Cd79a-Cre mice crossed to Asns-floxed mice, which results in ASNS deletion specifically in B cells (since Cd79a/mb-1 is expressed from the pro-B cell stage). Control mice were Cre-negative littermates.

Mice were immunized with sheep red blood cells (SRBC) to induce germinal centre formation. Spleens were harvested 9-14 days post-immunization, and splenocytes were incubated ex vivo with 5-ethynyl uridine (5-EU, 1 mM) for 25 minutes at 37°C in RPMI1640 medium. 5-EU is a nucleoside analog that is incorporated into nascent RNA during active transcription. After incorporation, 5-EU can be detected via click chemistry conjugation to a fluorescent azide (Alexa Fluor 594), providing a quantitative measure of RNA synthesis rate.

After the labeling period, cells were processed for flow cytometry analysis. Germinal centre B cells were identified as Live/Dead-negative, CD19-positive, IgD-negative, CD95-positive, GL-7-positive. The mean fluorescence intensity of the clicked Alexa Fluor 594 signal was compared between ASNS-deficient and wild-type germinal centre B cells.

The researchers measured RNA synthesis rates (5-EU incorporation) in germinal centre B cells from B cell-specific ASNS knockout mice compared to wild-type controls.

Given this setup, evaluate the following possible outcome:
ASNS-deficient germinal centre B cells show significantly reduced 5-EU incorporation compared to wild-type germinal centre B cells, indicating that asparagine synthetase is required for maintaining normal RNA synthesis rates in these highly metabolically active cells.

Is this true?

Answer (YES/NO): YES